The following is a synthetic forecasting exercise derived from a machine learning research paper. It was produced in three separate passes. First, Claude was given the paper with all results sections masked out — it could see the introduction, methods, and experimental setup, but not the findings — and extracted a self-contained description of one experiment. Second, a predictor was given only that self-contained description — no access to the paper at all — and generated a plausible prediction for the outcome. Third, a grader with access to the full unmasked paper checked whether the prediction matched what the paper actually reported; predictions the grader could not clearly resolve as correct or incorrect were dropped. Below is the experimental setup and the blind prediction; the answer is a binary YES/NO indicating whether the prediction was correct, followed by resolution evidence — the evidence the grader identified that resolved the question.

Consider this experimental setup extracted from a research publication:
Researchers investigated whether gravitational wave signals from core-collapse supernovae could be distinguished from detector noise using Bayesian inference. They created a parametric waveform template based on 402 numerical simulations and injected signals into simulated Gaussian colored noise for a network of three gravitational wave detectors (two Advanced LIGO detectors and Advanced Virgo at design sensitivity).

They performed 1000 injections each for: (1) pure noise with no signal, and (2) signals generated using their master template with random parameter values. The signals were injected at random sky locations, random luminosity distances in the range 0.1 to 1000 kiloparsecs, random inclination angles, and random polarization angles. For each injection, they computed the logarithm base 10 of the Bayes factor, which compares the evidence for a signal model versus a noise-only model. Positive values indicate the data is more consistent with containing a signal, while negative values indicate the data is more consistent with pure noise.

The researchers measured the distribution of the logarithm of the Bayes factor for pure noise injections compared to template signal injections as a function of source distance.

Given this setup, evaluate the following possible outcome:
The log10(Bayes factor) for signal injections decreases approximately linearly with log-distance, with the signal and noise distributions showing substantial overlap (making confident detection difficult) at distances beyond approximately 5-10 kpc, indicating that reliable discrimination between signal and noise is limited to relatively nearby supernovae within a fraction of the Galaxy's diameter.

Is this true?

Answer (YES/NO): NO